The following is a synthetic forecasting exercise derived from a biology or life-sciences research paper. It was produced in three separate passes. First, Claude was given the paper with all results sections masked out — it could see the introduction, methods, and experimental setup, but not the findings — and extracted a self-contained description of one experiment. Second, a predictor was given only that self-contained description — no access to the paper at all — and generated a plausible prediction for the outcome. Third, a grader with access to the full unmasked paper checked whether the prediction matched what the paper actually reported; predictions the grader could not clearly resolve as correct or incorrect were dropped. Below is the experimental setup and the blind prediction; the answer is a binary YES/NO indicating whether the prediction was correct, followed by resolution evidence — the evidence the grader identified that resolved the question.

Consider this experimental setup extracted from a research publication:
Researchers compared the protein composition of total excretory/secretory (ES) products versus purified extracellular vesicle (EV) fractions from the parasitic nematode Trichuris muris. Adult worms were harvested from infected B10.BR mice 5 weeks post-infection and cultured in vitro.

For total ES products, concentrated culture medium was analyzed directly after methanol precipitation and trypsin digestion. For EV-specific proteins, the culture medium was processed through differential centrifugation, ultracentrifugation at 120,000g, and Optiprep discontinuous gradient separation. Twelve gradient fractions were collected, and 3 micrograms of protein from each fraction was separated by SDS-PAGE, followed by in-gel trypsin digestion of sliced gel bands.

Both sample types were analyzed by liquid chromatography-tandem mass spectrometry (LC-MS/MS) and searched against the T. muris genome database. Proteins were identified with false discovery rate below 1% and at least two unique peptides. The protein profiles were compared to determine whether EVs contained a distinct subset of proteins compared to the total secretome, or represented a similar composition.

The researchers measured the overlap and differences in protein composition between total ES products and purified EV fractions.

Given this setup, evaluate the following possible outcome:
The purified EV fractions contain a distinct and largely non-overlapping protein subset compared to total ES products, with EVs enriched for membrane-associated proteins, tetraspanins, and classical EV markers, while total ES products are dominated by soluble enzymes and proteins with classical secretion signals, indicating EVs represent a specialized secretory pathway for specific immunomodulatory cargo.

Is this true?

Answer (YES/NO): NO